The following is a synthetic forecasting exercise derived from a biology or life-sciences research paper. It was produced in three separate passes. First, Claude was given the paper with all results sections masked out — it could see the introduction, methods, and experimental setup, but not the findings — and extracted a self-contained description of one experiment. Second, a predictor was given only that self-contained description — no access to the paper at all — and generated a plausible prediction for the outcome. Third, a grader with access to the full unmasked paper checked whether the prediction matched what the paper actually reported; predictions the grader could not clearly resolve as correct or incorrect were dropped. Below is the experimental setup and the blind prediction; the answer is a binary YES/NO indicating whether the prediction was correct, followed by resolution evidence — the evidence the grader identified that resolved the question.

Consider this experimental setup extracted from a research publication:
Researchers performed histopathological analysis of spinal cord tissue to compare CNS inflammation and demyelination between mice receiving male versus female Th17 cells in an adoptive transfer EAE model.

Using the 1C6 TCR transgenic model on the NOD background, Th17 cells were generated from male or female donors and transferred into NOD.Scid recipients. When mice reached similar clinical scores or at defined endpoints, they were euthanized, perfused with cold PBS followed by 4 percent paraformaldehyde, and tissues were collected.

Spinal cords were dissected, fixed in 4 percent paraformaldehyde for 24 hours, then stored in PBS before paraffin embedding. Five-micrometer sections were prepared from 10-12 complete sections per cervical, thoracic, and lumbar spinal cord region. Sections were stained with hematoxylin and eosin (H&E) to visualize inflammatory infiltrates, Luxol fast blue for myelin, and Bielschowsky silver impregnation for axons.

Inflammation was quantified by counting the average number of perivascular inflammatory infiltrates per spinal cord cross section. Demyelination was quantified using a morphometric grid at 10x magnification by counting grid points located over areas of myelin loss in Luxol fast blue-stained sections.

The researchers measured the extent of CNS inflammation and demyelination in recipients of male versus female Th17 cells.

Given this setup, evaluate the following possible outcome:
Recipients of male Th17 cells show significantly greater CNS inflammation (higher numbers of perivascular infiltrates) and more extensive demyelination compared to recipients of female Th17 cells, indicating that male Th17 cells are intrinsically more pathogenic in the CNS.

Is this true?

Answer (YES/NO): NO